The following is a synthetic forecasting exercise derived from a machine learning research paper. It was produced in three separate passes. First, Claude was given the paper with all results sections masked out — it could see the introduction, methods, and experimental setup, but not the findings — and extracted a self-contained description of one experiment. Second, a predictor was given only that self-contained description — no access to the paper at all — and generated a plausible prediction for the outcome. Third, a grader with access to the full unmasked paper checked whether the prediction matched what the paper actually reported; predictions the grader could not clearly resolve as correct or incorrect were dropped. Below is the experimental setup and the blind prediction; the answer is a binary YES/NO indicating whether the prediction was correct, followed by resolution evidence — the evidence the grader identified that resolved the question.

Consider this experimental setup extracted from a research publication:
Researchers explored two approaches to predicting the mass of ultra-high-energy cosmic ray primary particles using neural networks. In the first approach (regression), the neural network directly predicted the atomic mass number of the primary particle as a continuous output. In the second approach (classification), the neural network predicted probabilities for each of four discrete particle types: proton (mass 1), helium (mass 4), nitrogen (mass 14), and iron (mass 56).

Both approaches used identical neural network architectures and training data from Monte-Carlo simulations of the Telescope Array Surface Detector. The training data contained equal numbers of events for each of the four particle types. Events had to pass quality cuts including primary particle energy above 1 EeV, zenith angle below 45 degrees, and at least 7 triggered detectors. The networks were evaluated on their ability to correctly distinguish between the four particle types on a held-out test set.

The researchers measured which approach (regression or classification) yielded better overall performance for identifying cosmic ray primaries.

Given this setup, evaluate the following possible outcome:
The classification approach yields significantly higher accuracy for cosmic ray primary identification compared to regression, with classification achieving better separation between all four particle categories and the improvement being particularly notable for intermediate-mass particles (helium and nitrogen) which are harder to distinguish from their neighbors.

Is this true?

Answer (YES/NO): NO